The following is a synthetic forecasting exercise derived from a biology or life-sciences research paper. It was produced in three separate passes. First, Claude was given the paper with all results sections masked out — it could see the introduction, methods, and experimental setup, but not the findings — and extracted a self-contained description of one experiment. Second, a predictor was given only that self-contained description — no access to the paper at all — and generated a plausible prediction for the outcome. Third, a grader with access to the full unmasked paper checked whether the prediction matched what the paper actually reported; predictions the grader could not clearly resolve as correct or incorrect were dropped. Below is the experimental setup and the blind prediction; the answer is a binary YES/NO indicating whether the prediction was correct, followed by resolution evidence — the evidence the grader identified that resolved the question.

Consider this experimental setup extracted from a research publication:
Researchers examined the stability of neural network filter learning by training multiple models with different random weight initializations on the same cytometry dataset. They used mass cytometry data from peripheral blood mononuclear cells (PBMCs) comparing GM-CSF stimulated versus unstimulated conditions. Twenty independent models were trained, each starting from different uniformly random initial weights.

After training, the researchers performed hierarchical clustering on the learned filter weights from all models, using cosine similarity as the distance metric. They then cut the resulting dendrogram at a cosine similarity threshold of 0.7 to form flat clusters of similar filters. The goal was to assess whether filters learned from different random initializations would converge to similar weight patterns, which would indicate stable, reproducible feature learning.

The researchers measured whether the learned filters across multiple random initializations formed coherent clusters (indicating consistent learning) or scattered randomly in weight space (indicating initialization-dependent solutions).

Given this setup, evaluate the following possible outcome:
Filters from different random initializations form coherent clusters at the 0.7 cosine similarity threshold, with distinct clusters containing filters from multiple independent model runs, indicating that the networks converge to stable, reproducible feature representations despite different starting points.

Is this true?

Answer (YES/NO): YES